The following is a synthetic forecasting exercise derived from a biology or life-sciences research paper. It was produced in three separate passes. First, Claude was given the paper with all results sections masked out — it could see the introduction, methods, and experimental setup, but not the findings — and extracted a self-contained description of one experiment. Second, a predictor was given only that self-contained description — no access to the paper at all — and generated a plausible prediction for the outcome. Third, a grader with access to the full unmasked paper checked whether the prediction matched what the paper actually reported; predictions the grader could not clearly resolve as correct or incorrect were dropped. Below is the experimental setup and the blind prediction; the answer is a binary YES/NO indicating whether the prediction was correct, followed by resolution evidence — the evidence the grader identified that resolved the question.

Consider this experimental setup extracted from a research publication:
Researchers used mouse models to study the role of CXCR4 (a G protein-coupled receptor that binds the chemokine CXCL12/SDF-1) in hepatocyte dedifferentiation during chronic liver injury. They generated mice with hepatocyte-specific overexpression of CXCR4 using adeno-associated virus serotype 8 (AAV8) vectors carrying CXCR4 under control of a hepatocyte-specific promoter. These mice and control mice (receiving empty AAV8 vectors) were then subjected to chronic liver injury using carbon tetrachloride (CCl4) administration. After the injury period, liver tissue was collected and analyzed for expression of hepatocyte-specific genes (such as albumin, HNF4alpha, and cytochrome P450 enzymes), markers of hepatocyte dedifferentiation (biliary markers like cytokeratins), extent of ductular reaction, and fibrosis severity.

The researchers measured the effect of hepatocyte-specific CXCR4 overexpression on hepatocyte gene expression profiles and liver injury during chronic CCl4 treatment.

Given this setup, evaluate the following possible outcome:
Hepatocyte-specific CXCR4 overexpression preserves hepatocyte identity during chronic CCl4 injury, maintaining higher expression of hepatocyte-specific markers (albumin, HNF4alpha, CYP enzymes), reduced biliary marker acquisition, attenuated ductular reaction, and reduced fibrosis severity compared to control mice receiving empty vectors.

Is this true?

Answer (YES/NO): NO